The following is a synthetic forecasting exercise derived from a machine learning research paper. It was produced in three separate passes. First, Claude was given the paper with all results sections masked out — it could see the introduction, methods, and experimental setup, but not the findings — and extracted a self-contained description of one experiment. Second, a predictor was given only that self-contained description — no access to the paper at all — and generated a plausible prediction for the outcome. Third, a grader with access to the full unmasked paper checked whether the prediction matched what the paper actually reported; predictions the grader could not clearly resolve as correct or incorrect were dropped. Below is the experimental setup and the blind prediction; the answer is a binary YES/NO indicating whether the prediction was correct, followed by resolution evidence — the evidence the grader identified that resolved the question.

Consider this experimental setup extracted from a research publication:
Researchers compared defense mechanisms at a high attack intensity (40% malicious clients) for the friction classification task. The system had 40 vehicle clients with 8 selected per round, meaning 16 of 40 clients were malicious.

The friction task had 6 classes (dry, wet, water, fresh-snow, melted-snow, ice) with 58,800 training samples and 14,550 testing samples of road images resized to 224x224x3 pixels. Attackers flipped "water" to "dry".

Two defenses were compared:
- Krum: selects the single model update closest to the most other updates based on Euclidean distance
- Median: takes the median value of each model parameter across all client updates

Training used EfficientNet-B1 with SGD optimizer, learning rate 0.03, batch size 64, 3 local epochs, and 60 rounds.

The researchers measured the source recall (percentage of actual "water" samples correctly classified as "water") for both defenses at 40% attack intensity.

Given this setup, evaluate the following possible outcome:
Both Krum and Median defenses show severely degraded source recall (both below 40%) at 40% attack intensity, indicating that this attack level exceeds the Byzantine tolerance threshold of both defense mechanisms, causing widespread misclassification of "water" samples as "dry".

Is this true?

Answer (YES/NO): NO